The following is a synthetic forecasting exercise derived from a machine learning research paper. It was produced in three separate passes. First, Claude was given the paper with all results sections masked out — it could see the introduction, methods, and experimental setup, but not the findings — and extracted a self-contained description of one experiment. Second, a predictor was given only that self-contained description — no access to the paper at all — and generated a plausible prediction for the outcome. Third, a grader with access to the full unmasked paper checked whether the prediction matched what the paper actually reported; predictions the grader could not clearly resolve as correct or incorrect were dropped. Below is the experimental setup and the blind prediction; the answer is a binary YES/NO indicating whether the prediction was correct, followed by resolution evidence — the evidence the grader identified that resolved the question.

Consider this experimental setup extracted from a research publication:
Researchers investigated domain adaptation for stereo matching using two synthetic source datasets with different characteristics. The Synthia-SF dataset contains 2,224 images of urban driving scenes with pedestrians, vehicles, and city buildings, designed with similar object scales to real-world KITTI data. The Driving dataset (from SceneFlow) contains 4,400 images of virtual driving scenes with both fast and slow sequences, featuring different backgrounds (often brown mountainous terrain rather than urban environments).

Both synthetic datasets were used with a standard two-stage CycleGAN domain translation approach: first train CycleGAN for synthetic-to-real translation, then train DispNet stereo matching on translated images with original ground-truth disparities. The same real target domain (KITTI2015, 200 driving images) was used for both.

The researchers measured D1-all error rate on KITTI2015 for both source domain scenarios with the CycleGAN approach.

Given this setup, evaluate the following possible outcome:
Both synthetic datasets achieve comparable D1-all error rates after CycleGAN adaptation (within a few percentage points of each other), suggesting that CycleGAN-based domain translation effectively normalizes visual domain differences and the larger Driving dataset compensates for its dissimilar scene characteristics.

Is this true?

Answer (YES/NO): NO